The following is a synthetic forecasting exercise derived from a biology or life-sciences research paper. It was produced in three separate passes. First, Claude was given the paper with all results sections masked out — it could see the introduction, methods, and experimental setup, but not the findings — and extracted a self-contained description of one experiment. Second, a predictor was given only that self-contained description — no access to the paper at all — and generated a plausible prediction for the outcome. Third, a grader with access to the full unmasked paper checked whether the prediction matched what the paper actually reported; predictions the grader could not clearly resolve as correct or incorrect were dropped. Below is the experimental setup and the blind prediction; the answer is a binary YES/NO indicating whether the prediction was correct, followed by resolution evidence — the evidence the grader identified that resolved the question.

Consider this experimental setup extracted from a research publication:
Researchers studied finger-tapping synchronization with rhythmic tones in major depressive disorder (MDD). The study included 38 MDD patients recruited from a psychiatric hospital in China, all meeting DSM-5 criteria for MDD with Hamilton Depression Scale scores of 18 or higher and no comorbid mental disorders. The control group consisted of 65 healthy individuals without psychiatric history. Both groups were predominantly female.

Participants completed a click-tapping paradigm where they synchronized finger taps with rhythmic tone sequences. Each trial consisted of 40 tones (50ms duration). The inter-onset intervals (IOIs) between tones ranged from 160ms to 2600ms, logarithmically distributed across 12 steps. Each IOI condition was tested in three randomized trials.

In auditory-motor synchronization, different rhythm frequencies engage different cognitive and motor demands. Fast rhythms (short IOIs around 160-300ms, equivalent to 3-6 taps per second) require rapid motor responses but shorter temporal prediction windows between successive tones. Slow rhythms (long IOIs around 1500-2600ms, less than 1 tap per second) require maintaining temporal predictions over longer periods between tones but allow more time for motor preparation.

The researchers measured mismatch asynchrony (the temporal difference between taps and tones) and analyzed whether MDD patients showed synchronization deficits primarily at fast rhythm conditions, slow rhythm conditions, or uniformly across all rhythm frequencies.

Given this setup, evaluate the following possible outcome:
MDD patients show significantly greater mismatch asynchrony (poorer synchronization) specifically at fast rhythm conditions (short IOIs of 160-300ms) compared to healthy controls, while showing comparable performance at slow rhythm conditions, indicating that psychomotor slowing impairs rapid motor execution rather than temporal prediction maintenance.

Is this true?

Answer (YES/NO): NO